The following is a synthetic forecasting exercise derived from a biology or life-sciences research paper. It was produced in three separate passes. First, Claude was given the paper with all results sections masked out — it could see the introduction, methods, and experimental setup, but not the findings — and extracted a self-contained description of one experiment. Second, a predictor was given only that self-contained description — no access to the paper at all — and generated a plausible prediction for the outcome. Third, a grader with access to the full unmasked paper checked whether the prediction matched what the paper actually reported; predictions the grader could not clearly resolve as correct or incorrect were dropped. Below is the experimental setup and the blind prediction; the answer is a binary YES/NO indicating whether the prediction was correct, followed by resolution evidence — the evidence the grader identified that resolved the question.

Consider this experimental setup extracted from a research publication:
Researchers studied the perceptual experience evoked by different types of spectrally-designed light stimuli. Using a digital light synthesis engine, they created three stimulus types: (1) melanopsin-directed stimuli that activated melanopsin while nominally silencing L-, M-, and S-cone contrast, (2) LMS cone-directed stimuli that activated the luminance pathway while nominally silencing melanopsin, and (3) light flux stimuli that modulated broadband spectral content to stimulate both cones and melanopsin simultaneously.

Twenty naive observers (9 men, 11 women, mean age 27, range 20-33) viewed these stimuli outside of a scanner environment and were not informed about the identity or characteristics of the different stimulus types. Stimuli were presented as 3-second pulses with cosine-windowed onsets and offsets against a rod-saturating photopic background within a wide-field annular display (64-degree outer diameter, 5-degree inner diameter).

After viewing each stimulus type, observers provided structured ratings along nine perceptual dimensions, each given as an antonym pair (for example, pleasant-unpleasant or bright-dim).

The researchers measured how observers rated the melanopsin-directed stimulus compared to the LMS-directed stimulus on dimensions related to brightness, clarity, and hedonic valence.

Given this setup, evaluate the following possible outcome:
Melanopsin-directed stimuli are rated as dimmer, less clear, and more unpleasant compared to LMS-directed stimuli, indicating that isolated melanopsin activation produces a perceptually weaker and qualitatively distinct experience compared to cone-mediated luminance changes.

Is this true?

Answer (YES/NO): YES